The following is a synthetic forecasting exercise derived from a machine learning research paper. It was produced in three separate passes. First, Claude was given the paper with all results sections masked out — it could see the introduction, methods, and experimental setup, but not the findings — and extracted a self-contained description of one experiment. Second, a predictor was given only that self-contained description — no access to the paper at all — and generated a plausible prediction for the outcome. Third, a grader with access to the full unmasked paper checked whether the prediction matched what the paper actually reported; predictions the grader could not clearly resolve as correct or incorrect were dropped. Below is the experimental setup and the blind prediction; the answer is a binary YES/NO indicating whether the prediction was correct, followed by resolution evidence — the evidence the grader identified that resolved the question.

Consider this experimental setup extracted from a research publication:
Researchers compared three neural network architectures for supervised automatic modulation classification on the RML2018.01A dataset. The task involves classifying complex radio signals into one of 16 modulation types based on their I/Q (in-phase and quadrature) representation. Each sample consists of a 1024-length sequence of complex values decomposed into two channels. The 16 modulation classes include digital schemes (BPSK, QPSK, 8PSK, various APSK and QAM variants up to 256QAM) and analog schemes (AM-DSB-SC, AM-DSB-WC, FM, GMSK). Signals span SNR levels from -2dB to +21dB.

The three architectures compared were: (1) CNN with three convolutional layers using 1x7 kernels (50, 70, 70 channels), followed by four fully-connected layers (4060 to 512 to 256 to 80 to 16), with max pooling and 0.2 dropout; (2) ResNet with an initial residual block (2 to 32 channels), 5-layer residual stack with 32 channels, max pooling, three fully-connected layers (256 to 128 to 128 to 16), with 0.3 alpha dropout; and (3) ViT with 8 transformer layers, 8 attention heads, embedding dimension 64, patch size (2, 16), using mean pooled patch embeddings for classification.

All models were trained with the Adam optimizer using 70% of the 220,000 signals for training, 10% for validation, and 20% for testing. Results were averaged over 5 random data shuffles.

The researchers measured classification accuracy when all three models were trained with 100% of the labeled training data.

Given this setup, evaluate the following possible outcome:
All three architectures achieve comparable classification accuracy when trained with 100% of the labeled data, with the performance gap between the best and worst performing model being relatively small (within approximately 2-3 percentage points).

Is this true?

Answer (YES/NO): NO